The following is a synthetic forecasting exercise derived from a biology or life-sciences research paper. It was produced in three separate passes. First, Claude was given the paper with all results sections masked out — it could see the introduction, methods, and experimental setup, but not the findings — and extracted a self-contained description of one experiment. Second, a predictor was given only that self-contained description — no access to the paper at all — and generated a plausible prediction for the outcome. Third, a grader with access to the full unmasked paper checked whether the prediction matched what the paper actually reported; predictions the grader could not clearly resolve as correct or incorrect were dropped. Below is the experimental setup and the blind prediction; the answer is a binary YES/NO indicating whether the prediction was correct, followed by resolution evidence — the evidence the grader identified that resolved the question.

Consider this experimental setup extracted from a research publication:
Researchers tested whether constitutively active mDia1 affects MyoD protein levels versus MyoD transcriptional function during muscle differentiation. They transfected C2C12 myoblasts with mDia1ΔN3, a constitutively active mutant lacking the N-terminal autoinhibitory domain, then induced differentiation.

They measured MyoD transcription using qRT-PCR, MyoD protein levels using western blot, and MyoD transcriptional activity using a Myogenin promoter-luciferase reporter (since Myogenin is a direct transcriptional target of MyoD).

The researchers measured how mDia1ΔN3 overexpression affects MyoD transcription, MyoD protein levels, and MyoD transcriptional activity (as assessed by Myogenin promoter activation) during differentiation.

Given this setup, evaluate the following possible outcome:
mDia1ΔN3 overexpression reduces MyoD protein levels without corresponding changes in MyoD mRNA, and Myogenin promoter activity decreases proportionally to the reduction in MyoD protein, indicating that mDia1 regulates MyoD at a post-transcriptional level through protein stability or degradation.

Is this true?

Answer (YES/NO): NO